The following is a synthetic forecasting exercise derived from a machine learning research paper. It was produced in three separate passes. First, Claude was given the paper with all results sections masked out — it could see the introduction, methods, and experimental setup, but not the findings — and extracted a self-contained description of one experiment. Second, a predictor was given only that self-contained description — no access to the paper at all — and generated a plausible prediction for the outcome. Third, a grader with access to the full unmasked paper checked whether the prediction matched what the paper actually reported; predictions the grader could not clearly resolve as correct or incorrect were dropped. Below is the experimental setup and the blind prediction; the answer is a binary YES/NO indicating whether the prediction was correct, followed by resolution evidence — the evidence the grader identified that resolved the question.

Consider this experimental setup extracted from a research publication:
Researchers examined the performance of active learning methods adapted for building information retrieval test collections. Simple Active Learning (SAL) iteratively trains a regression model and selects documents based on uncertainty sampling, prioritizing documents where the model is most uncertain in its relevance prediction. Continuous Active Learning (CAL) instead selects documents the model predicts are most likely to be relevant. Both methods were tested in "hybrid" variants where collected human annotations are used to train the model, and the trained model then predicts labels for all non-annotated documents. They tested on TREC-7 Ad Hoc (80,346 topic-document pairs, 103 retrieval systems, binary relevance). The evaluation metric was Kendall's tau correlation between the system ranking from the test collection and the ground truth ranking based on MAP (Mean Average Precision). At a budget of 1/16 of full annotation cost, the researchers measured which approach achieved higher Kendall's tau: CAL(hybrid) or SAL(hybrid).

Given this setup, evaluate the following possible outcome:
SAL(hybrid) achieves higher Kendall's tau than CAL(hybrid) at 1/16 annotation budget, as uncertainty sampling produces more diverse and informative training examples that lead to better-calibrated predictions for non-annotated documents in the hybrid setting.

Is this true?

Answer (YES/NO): YES